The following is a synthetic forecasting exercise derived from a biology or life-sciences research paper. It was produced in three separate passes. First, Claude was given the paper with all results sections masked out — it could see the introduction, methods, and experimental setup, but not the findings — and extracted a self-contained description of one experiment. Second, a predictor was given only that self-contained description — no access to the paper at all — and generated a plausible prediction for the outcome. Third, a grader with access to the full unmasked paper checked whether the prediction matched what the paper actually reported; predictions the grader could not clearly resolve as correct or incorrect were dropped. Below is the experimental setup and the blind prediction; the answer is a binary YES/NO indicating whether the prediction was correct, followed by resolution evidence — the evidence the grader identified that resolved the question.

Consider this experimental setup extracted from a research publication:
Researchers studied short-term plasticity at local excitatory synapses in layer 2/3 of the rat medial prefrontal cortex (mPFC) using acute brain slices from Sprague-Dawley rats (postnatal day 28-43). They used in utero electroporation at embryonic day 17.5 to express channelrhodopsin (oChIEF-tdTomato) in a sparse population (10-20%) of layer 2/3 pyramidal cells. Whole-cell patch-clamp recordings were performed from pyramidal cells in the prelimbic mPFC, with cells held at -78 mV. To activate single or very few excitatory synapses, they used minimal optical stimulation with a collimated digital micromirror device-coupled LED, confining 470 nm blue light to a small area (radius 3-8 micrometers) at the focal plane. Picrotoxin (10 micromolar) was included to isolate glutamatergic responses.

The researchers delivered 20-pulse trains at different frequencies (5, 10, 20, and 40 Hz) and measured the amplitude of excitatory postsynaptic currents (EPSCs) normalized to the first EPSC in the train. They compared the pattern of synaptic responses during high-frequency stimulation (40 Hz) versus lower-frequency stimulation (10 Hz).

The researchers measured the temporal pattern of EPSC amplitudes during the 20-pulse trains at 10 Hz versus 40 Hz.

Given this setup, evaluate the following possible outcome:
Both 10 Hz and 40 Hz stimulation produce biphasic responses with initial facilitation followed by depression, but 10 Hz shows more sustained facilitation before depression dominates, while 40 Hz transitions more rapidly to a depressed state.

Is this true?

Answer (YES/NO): NO